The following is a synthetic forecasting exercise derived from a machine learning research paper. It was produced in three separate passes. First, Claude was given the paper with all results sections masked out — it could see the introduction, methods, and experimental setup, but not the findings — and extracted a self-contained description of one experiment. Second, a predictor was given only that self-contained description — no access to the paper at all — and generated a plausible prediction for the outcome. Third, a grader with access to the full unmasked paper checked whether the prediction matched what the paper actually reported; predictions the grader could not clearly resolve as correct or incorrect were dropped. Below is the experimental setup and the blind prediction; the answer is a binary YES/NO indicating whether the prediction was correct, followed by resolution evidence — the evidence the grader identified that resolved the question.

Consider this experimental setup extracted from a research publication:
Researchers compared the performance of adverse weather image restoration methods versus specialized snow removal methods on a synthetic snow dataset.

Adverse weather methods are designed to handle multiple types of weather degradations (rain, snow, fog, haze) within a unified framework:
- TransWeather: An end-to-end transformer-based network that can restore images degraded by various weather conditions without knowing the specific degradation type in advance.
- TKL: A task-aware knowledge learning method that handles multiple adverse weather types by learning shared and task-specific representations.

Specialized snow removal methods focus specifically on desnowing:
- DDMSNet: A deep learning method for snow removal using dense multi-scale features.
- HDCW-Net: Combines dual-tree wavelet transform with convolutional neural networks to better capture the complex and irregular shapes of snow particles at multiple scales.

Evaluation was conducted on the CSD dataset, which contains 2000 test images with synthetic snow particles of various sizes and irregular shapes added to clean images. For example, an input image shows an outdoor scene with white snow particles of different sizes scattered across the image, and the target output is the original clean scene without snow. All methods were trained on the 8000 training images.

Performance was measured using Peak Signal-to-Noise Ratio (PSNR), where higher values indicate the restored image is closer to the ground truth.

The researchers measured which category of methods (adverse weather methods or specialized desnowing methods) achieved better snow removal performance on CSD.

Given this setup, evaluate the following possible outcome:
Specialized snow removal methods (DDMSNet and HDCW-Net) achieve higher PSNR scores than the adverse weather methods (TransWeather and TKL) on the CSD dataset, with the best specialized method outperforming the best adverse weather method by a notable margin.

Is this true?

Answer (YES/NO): NO